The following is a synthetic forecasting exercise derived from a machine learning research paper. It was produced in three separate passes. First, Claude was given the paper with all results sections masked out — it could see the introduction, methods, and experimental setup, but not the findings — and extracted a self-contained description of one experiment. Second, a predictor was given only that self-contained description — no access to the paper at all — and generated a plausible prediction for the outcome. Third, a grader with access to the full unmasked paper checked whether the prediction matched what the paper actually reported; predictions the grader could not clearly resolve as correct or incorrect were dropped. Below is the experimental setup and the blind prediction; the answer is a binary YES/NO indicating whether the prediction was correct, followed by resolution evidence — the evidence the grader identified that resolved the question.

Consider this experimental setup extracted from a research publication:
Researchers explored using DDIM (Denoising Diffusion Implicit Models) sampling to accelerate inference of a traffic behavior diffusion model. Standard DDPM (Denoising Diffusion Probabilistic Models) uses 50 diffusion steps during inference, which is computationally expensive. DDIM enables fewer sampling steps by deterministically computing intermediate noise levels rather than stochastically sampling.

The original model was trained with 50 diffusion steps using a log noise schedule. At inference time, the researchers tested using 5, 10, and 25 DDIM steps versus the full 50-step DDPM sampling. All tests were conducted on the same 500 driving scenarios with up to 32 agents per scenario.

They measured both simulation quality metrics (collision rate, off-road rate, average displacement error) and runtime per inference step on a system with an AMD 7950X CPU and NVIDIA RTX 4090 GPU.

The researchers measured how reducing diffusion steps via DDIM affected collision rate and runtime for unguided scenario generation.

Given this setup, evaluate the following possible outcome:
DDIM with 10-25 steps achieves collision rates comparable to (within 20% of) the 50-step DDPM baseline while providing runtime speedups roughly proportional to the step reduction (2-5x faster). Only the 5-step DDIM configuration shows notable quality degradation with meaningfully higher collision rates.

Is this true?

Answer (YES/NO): NO